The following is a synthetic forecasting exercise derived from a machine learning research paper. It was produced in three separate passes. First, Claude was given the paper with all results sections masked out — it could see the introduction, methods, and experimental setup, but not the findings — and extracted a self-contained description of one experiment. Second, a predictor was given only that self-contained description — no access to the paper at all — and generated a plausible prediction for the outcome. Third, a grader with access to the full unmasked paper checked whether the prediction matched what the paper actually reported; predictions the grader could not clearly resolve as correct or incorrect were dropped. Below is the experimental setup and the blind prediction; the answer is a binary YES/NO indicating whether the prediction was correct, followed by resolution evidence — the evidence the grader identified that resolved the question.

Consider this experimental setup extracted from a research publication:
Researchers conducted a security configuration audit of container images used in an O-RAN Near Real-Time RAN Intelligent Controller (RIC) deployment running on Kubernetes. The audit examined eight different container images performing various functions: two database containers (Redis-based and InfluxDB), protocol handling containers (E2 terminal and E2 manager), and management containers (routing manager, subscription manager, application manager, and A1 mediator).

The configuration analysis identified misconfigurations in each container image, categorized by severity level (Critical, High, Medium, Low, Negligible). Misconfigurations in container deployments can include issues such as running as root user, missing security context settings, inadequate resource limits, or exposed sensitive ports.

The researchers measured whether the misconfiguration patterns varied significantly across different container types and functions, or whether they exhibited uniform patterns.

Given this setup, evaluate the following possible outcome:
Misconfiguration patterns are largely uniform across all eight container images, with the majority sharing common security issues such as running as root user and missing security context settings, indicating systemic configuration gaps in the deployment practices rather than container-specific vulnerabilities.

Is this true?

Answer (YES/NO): YES